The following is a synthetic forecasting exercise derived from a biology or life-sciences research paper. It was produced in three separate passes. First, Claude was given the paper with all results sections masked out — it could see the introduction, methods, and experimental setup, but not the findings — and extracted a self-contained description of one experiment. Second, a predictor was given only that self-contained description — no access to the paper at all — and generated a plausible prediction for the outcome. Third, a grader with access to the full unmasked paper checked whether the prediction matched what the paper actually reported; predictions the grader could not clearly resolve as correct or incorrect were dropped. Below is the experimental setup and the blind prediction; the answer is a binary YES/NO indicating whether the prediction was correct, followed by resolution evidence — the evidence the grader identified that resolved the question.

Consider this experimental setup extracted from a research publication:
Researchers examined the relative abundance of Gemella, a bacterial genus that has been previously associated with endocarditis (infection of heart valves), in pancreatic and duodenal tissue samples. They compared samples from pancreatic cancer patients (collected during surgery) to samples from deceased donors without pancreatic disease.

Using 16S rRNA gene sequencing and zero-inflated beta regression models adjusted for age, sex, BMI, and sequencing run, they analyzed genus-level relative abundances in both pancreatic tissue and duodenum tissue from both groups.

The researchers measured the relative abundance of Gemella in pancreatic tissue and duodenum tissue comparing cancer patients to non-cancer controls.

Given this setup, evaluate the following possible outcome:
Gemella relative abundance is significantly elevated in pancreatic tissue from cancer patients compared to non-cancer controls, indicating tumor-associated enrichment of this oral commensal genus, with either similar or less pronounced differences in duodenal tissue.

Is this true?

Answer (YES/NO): YES